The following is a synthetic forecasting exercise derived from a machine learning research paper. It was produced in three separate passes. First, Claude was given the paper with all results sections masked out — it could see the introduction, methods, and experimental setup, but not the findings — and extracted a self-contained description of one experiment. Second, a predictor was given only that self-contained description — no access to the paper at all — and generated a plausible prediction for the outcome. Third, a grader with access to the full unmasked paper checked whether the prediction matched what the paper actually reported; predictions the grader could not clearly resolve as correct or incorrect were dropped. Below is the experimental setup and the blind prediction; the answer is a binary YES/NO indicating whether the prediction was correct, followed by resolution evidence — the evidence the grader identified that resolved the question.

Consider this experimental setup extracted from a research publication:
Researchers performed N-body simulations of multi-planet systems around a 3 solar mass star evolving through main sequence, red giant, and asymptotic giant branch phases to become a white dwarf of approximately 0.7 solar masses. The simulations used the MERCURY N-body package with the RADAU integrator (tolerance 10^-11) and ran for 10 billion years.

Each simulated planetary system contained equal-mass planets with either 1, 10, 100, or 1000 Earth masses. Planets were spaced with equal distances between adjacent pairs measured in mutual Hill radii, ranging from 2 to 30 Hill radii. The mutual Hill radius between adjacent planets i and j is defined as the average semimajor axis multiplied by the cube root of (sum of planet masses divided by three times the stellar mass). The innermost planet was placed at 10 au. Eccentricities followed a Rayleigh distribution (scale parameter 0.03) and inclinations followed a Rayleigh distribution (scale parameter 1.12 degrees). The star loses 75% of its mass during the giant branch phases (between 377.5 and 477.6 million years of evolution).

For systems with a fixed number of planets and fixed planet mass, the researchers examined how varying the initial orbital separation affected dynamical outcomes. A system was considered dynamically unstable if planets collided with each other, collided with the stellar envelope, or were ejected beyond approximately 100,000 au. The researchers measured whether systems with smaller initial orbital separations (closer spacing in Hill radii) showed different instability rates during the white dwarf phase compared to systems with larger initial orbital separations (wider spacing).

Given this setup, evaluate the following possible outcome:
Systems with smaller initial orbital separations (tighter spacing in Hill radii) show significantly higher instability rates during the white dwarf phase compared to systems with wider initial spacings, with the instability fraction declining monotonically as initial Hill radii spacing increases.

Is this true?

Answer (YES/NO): YES